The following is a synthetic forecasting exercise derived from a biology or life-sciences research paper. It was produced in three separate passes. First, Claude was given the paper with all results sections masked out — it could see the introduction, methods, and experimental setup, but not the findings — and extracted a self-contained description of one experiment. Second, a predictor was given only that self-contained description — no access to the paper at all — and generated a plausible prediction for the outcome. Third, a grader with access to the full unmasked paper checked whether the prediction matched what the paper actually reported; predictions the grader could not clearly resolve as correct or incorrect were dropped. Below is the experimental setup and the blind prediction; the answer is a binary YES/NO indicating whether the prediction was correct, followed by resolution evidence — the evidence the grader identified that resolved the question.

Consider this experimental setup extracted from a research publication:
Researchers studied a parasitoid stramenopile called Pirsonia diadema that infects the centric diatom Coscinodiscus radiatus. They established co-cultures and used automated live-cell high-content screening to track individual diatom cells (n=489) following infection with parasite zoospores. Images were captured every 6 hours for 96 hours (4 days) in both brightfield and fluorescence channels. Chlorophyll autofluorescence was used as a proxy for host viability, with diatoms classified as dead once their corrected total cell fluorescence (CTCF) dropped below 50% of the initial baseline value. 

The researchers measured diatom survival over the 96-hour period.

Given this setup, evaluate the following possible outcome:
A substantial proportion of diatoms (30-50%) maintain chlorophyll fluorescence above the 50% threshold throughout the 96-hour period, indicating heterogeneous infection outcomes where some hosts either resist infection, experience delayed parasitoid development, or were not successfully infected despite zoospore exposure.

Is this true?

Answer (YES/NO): NO